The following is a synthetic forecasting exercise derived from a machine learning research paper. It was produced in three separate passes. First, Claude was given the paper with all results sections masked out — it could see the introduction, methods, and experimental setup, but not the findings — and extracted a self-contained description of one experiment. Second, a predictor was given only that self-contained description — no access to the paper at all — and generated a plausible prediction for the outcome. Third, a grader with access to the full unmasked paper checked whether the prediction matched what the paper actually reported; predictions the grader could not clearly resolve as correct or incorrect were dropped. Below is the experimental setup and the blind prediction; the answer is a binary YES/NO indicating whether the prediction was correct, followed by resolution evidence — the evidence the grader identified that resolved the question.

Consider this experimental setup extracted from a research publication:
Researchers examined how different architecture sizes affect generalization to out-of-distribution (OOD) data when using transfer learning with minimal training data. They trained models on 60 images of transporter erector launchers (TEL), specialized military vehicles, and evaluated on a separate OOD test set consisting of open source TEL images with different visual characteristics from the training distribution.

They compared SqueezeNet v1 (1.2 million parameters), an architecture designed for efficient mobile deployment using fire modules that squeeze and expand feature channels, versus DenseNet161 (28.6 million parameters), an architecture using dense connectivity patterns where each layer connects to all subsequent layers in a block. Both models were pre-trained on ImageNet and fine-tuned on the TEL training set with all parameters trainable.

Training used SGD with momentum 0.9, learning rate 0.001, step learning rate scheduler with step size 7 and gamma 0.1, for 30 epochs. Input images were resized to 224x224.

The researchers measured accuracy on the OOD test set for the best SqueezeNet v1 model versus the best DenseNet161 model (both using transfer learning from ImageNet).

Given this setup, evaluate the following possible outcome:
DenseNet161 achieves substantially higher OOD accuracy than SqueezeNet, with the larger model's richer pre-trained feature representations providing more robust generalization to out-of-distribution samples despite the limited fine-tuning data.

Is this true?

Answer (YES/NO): NO